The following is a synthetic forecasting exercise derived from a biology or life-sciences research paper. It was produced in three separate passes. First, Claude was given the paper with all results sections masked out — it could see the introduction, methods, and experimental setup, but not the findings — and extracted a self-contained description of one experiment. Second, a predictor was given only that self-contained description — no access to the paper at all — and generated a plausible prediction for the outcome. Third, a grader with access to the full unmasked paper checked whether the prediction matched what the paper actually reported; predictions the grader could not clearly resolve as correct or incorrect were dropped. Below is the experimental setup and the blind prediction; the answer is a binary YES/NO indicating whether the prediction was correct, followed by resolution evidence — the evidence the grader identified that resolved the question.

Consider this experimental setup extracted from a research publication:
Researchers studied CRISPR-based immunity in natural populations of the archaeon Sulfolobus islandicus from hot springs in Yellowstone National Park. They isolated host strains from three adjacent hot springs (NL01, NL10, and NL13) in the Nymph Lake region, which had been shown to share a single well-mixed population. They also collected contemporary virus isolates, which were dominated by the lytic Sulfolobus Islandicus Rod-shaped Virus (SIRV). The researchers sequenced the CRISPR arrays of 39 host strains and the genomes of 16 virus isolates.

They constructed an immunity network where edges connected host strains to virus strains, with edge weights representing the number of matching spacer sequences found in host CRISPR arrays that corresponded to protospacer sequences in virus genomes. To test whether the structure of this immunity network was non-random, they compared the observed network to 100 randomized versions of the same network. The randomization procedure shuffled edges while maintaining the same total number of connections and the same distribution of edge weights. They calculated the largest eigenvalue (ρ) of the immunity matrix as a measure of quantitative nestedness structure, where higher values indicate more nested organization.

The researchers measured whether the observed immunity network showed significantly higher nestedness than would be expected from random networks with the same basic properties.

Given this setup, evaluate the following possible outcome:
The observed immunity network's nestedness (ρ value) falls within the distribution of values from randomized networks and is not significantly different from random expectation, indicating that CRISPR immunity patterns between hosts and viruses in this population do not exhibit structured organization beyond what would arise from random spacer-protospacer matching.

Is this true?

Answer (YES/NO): NO